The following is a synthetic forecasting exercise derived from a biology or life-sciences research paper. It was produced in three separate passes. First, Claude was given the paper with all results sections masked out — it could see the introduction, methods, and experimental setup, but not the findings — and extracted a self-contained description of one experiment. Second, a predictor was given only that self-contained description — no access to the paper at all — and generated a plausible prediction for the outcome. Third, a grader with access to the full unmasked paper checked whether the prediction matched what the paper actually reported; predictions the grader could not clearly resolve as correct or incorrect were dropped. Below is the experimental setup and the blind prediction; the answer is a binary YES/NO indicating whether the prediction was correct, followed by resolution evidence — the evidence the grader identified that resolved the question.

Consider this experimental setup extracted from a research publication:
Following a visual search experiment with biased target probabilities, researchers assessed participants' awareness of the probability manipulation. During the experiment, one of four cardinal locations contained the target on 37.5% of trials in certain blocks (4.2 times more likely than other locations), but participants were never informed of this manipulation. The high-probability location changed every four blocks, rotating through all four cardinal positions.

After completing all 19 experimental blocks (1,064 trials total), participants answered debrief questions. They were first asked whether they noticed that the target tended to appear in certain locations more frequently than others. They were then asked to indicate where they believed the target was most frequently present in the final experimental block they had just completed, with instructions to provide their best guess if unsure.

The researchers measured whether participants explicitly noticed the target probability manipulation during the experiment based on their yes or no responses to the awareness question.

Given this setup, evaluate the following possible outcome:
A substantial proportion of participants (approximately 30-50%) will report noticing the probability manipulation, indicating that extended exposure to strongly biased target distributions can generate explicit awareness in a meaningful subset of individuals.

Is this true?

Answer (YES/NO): YES